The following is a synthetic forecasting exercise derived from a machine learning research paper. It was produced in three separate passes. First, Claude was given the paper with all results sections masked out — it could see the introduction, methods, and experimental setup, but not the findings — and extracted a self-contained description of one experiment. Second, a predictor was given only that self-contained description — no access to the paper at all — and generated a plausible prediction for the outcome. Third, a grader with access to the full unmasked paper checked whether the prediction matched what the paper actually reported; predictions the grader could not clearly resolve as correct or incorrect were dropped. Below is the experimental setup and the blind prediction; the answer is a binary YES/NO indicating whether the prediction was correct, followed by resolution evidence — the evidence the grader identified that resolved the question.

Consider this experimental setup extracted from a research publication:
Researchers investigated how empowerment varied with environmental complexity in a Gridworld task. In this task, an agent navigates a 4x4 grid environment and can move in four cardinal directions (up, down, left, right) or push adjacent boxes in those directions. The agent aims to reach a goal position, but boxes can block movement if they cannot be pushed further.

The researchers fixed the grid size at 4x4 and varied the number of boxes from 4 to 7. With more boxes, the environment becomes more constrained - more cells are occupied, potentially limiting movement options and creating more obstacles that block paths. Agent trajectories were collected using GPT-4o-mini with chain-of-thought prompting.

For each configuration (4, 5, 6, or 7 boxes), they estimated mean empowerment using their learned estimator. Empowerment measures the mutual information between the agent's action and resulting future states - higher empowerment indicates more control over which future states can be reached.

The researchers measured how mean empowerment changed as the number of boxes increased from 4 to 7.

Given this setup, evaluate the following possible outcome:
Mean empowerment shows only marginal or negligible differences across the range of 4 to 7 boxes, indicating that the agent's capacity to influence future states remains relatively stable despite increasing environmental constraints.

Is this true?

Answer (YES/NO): NO